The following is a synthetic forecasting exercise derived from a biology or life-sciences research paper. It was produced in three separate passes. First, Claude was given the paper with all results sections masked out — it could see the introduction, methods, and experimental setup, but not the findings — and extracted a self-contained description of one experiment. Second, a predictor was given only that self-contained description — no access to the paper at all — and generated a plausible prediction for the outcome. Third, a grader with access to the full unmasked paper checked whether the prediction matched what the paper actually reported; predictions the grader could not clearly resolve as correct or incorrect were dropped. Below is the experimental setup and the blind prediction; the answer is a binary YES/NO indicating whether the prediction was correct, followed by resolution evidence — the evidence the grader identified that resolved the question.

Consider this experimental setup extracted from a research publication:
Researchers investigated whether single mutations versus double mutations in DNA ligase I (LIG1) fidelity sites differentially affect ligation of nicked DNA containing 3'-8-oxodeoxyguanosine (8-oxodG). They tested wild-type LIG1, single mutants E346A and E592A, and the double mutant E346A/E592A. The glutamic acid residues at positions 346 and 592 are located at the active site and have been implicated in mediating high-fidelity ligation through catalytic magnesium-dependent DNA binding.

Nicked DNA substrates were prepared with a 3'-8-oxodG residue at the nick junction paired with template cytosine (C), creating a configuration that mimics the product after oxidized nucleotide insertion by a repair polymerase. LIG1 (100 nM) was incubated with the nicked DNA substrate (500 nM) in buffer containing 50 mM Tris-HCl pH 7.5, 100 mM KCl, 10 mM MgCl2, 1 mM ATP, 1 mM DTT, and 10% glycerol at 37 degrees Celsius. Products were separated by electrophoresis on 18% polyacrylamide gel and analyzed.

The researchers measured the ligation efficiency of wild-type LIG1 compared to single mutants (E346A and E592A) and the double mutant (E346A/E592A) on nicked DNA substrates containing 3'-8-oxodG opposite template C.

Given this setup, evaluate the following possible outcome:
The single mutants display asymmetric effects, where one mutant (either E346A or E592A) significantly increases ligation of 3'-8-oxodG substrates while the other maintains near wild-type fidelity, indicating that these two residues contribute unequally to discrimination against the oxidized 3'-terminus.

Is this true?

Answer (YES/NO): NO